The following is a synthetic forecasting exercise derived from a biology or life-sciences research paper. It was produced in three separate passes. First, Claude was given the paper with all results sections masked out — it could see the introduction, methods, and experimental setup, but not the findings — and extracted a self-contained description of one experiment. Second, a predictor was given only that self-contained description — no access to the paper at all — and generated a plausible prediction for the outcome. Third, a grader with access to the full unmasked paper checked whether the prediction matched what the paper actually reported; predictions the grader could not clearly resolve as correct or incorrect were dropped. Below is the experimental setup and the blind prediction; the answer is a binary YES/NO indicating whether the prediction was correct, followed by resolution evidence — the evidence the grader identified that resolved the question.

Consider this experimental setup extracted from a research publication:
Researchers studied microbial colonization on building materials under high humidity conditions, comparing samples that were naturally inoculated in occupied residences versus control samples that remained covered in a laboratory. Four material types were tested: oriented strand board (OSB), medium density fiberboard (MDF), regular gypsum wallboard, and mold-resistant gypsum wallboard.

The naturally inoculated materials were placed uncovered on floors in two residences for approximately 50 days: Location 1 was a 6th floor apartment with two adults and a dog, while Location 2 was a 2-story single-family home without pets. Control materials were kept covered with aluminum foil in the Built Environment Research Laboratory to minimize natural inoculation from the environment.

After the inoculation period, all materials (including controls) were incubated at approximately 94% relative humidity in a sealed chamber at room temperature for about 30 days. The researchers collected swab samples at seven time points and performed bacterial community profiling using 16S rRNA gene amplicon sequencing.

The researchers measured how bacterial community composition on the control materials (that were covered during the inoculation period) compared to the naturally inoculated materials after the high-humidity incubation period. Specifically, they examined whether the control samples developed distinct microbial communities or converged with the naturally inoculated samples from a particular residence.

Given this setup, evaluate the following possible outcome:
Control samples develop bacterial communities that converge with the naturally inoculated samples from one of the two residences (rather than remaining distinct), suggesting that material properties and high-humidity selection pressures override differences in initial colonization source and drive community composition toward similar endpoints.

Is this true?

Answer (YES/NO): NO